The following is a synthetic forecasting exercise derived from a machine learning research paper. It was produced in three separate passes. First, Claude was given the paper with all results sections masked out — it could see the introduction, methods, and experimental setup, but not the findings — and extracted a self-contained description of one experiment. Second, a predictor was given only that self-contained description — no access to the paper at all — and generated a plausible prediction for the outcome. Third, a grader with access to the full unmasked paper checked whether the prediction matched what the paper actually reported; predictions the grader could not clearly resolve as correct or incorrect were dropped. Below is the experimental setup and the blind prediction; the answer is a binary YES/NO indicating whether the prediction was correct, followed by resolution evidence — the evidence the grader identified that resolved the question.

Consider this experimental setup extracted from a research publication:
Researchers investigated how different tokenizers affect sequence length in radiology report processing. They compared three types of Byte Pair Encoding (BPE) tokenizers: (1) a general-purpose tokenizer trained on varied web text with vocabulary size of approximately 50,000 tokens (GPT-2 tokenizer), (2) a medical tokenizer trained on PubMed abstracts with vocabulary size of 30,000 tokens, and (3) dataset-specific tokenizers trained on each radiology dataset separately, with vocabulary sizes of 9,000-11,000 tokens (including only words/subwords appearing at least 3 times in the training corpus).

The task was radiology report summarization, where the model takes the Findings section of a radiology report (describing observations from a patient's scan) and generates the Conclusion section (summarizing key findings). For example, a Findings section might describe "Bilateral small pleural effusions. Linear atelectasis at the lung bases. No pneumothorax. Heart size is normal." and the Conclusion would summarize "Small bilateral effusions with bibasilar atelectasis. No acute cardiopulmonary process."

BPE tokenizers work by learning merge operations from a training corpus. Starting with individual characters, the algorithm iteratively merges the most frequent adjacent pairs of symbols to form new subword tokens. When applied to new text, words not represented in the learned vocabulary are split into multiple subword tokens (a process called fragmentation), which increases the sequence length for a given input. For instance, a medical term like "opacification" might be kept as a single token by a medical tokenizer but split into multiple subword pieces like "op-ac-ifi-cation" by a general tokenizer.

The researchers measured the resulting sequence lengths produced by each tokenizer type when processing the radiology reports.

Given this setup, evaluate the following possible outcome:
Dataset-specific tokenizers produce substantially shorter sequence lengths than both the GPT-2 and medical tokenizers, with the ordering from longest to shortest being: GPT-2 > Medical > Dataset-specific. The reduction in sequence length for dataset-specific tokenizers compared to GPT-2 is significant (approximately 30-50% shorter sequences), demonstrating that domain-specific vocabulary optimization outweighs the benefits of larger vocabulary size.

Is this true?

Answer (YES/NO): NO